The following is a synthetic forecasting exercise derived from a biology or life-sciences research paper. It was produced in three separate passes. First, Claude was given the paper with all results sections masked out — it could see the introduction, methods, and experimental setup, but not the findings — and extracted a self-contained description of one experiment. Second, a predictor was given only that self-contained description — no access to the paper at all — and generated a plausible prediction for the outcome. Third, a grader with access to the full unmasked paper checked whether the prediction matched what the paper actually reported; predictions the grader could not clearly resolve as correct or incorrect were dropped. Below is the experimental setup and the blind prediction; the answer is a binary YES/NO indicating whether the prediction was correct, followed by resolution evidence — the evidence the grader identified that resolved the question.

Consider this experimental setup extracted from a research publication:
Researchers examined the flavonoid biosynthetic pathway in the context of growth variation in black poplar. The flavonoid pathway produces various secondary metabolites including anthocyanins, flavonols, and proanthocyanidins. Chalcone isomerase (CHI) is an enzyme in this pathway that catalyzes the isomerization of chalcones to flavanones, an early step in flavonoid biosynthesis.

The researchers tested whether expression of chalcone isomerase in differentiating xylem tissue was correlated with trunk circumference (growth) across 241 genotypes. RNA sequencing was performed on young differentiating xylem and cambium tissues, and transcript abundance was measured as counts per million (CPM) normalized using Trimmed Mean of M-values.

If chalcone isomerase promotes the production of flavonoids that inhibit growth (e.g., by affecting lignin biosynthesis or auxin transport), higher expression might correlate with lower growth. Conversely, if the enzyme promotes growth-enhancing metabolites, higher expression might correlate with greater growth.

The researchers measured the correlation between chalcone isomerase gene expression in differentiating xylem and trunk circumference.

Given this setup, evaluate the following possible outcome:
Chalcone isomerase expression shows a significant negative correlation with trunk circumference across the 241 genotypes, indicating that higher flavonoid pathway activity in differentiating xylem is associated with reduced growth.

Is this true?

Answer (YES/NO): YES